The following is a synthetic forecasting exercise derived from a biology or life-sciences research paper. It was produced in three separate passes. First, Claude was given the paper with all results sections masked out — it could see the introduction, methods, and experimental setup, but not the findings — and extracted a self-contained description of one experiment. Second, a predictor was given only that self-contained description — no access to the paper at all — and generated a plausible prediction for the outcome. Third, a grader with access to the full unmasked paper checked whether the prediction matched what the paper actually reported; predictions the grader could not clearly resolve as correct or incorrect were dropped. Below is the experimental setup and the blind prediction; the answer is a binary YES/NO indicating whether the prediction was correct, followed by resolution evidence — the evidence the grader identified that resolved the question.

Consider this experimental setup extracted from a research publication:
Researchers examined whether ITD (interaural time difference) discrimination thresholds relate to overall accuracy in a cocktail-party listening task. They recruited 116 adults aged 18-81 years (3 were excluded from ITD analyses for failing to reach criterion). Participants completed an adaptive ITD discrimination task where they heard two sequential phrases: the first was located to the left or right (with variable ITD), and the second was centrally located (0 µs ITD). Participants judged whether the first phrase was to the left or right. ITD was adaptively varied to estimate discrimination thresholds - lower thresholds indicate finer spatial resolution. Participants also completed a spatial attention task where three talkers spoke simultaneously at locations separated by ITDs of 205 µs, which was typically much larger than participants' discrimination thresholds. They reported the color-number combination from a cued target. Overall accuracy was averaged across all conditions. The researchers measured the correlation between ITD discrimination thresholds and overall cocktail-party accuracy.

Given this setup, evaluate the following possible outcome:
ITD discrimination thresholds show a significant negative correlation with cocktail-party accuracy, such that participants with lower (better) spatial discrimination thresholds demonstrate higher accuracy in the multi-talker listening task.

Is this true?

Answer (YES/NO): YES